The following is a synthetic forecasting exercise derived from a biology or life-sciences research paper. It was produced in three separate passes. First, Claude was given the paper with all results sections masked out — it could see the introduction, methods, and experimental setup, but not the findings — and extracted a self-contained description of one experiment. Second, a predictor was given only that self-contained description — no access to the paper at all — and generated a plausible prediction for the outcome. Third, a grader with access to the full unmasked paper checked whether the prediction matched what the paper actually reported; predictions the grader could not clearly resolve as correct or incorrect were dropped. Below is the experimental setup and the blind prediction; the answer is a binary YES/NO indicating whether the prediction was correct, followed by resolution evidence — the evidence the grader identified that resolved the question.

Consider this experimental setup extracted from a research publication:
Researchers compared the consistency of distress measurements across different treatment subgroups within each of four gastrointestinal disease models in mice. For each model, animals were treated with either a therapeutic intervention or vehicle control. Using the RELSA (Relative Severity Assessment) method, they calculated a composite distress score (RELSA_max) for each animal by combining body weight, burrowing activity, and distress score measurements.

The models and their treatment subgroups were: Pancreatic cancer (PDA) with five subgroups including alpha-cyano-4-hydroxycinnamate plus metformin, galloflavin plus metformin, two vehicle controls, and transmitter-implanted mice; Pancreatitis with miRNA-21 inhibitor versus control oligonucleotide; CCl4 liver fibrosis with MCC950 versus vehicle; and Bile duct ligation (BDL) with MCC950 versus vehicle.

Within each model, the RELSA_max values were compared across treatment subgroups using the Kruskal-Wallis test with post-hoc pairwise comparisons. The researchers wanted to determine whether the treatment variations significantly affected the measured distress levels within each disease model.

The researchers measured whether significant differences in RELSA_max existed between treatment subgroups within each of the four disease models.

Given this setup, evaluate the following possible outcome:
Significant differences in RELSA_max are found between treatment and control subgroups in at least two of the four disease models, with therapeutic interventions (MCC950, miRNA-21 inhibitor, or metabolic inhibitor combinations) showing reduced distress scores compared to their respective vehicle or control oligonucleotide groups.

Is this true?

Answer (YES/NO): NO